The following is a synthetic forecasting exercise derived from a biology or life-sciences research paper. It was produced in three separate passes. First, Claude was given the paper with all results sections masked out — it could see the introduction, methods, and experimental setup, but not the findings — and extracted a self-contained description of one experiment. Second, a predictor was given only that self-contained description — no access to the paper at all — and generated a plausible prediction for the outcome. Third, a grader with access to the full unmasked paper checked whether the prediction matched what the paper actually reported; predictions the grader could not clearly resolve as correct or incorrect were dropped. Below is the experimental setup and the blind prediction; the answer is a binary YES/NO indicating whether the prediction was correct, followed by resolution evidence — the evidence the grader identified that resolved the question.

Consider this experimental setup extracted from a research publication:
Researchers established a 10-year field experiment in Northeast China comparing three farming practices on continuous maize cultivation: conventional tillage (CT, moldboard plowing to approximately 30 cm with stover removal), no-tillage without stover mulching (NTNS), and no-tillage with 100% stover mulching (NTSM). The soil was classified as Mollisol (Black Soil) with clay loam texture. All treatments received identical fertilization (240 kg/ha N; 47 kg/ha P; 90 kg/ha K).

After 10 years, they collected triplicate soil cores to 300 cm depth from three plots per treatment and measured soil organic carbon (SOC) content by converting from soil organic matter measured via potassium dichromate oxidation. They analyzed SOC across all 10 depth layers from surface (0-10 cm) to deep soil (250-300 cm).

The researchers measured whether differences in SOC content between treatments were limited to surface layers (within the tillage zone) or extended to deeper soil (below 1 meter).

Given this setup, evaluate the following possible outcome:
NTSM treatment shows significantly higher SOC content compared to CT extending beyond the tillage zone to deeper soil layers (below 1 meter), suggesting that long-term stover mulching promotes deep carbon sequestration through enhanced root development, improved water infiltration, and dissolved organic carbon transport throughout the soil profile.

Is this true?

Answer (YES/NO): NO